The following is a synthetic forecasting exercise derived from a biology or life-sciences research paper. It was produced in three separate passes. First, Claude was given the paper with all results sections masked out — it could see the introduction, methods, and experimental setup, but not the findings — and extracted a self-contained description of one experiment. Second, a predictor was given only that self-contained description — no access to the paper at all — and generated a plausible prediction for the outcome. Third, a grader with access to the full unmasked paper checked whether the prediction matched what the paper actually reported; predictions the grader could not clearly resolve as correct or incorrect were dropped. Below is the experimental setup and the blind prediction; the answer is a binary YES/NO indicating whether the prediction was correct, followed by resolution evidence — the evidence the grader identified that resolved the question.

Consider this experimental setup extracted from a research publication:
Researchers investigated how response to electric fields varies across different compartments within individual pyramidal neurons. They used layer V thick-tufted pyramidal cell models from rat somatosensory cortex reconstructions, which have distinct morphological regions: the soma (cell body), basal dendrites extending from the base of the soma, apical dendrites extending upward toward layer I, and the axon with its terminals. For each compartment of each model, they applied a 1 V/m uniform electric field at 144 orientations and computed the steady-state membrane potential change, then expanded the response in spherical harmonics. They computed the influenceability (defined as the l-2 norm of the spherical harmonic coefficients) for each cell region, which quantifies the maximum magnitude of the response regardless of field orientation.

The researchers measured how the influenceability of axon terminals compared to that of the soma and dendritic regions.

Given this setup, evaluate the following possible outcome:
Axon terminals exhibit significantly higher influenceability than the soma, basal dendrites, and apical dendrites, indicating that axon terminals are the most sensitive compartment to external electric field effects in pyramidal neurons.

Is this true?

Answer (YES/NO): NO